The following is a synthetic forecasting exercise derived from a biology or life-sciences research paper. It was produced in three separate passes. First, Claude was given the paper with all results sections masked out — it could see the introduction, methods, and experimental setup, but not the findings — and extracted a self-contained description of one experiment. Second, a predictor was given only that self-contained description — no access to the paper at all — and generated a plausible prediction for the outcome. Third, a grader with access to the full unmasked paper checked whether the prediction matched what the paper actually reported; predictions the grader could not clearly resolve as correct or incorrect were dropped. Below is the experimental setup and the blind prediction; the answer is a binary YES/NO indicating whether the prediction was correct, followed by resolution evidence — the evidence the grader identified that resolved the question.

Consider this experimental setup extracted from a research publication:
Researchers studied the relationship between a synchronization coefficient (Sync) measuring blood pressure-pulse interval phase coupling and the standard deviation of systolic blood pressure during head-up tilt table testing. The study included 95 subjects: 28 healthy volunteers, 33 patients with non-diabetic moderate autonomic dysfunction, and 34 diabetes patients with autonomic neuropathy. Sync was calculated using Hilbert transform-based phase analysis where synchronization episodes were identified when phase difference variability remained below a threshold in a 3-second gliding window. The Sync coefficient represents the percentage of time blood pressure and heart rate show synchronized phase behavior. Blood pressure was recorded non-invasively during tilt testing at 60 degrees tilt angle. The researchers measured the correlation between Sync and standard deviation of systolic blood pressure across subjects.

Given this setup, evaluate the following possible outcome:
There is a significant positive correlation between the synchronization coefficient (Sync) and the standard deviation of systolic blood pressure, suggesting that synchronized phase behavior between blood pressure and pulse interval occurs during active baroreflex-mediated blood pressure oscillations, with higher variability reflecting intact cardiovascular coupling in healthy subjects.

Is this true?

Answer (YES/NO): NO